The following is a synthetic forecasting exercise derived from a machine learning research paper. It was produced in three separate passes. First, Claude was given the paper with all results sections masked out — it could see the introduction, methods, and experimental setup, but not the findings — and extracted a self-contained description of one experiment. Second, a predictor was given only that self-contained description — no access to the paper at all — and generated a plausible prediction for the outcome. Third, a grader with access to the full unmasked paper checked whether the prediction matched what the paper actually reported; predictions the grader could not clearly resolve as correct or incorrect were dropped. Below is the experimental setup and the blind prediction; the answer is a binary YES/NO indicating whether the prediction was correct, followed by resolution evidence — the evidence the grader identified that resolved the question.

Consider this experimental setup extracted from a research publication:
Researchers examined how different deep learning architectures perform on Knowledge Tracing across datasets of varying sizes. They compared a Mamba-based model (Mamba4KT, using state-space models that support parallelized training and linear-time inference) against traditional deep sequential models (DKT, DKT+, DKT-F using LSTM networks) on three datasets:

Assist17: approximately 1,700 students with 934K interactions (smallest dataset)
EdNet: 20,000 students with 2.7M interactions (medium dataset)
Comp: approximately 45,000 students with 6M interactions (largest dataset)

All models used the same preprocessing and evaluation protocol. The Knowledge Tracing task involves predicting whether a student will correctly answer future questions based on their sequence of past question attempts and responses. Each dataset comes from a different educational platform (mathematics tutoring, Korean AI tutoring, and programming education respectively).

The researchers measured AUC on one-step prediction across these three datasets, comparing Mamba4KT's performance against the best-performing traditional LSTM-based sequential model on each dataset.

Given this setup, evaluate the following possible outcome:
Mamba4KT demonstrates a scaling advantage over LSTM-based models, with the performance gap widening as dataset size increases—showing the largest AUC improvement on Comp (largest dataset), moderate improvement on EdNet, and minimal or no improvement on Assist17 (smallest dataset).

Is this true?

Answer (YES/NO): NO